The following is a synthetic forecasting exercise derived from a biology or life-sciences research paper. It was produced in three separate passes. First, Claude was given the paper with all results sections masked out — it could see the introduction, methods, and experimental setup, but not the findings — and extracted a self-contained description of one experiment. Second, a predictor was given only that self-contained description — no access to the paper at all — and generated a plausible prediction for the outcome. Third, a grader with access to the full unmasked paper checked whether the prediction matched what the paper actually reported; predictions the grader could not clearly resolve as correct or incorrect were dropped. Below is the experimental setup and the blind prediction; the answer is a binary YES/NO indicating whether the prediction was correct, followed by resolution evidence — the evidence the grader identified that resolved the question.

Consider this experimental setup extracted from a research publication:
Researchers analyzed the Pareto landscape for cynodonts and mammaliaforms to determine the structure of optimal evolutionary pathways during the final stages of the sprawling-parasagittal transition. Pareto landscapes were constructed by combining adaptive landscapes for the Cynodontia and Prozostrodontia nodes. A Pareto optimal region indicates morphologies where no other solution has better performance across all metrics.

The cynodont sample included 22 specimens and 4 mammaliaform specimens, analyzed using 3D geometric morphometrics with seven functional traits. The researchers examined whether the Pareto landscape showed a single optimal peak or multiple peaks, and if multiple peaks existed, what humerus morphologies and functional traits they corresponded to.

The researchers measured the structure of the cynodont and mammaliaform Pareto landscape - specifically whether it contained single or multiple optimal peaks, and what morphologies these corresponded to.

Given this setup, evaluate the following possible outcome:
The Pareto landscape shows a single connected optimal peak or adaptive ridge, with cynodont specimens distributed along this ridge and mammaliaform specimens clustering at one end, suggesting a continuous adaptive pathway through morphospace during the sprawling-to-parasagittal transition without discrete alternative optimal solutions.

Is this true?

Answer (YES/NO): NO